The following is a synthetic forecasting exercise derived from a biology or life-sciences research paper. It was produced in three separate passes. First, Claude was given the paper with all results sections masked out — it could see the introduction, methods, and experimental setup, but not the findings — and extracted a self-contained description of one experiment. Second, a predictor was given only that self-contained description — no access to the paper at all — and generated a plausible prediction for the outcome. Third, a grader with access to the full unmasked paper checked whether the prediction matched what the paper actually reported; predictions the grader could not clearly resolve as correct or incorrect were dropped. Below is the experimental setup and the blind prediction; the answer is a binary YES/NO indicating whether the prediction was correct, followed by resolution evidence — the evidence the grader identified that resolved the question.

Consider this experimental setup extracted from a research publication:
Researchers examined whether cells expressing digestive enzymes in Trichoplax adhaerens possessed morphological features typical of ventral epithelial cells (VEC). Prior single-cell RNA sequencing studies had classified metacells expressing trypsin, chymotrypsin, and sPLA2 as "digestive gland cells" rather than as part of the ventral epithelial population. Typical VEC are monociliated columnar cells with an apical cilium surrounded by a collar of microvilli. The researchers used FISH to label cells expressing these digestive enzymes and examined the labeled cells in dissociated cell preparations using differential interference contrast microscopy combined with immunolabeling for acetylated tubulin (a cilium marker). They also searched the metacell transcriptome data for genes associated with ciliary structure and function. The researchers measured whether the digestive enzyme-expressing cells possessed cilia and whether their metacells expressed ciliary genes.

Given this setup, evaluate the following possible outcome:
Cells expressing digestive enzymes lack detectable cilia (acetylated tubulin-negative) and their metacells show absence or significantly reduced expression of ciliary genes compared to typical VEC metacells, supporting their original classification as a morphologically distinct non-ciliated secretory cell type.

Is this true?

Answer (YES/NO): NO